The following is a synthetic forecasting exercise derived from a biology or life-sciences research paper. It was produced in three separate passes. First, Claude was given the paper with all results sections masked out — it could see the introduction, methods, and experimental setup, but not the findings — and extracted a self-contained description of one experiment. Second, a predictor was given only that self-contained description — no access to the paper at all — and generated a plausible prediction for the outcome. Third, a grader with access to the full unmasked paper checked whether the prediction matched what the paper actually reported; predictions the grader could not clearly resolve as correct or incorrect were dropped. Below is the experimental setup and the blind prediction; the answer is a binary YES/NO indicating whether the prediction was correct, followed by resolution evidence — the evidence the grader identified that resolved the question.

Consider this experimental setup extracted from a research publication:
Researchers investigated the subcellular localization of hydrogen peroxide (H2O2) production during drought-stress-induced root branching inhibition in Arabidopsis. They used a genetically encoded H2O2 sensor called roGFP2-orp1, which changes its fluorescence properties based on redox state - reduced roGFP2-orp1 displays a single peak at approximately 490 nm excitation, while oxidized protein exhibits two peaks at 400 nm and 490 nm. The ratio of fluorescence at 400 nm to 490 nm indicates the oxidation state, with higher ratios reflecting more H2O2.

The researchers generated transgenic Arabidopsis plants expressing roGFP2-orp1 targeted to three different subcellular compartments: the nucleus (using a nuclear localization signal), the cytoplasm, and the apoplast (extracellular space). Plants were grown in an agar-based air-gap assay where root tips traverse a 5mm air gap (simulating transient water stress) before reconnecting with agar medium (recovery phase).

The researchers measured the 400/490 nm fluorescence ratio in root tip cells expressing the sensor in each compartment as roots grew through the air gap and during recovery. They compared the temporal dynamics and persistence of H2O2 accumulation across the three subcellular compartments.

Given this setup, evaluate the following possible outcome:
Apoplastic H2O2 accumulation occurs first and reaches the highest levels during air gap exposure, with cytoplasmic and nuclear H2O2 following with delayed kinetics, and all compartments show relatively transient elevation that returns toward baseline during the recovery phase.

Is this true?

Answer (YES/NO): NO